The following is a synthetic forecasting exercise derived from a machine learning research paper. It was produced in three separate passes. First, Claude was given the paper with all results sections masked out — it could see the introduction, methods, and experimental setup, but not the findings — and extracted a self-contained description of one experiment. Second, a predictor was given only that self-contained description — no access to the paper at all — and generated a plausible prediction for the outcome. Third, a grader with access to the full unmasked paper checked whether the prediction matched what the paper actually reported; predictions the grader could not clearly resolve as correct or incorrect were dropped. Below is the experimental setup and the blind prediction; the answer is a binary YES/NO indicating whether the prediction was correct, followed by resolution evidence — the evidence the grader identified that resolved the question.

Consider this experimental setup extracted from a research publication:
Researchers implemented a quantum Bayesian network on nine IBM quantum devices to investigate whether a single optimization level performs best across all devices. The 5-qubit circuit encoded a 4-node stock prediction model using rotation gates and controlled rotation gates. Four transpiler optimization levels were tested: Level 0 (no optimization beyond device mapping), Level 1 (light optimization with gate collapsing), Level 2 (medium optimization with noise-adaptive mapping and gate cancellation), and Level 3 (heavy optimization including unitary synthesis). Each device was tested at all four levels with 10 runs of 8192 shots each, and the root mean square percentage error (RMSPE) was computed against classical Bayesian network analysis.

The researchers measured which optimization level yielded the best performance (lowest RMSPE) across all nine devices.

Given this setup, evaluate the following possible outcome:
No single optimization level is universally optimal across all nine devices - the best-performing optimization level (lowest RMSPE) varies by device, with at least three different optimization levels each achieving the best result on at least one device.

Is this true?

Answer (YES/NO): NO